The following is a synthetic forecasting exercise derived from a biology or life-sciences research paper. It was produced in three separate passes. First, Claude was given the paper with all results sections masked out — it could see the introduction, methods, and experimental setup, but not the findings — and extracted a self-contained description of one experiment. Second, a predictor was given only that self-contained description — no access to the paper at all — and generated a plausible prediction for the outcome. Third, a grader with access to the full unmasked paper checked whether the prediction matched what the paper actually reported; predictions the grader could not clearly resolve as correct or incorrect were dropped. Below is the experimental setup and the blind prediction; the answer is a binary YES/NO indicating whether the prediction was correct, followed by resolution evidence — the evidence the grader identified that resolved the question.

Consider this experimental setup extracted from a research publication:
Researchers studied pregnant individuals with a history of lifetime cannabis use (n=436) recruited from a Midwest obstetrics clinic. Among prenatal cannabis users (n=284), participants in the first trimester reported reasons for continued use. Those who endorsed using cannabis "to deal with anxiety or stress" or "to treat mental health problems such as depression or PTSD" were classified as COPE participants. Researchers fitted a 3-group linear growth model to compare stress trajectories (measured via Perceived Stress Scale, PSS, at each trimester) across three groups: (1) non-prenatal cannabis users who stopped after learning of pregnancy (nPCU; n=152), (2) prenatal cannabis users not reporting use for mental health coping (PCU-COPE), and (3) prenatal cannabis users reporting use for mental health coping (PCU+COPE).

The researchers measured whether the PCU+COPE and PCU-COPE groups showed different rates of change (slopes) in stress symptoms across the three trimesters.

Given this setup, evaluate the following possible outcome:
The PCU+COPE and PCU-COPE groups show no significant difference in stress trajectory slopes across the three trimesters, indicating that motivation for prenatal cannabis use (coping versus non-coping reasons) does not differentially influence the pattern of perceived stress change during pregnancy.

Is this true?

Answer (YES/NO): NO